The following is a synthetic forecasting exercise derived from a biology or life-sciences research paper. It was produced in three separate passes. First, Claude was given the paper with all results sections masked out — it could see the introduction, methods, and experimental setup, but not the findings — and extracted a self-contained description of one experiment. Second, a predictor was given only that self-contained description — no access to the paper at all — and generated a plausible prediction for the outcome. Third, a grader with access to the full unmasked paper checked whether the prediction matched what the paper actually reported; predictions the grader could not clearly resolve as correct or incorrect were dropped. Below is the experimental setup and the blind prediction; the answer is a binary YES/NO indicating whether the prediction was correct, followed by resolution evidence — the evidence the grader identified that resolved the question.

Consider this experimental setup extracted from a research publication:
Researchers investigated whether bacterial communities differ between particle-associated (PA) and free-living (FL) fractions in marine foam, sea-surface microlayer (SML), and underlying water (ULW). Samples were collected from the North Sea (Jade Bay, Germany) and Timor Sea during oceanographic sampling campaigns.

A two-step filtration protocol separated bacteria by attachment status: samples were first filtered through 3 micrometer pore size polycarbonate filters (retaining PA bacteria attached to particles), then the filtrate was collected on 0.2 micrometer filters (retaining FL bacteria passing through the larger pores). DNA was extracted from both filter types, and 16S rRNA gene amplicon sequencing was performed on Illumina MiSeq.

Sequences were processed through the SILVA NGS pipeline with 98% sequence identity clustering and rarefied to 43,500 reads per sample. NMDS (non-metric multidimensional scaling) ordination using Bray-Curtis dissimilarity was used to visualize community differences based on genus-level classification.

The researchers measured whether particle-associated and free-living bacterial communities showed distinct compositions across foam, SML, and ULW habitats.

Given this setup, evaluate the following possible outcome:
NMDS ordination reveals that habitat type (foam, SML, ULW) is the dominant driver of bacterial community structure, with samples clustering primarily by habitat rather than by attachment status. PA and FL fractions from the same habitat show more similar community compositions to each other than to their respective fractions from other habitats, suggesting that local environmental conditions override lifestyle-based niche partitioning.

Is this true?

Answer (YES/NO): YES